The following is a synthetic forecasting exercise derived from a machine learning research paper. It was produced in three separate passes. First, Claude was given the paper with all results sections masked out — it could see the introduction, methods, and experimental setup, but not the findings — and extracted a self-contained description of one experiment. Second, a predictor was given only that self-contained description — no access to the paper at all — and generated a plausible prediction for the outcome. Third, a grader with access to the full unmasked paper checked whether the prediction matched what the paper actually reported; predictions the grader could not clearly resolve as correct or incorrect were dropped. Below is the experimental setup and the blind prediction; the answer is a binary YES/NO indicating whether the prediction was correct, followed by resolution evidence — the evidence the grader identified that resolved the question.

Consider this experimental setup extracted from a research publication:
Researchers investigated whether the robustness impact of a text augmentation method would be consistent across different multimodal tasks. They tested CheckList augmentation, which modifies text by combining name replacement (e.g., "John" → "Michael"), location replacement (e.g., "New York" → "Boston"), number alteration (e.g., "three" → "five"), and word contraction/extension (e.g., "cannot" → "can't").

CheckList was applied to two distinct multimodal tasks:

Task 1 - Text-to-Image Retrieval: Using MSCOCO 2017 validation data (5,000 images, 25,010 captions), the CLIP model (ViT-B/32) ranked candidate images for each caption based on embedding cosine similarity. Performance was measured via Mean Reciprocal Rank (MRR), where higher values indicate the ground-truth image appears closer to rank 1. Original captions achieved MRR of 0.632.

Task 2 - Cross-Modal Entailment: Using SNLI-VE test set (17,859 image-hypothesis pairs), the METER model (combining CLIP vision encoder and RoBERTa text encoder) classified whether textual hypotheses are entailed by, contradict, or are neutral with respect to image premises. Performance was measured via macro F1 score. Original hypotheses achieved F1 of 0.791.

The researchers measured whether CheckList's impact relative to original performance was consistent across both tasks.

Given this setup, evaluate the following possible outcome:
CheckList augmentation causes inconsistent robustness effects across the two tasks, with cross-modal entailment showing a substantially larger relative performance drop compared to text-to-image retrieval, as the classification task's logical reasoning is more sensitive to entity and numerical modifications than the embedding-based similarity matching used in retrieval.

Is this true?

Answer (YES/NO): NO